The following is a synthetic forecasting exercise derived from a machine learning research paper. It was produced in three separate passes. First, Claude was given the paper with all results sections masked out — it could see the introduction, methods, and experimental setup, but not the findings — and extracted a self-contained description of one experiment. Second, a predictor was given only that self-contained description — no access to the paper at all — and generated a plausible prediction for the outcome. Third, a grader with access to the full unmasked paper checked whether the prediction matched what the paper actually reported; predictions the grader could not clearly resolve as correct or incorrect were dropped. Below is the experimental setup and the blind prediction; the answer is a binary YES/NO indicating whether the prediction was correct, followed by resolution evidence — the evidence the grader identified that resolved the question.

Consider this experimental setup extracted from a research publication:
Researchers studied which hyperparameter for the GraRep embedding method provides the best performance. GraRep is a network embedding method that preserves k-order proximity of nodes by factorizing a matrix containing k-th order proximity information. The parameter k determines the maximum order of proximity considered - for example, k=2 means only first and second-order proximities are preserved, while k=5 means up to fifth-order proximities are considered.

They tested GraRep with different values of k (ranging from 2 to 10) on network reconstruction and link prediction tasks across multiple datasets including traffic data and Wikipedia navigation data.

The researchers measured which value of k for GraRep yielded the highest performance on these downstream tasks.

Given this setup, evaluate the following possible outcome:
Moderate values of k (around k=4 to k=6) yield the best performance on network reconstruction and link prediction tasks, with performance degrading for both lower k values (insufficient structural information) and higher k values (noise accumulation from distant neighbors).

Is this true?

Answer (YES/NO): YES